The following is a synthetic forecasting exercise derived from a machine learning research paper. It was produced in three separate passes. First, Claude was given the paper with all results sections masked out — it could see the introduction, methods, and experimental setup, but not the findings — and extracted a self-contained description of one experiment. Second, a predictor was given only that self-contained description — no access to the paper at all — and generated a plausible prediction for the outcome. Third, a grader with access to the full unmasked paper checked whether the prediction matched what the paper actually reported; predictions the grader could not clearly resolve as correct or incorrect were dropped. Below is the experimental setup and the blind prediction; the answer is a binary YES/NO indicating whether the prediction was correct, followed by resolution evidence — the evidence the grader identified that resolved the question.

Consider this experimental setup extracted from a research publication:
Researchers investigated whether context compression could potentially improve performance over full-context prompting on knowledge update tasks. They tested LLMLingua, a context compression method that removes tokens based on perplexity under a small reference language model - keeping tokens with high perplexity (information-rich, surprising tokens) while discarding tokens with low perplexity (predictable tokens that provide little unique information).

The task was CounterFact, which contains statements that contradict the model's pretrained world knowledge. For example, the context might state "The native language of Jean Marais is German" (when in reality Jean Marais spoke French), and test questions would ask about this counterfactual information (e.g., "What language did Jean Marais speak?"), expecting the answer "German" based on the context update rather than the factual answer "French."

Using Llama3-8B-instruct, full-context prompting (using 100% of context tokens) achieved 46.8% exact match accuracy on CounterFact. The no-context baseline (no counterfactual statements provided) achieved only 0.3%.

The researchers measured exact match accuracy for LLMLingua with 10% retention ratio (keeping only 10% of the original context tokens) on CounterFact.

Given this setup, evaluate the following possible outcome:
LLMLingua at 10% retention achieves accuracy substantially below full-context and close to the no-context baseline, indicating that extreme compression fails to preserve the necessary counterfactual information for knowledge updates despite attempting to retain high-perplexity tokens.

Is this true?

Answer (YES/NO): NO